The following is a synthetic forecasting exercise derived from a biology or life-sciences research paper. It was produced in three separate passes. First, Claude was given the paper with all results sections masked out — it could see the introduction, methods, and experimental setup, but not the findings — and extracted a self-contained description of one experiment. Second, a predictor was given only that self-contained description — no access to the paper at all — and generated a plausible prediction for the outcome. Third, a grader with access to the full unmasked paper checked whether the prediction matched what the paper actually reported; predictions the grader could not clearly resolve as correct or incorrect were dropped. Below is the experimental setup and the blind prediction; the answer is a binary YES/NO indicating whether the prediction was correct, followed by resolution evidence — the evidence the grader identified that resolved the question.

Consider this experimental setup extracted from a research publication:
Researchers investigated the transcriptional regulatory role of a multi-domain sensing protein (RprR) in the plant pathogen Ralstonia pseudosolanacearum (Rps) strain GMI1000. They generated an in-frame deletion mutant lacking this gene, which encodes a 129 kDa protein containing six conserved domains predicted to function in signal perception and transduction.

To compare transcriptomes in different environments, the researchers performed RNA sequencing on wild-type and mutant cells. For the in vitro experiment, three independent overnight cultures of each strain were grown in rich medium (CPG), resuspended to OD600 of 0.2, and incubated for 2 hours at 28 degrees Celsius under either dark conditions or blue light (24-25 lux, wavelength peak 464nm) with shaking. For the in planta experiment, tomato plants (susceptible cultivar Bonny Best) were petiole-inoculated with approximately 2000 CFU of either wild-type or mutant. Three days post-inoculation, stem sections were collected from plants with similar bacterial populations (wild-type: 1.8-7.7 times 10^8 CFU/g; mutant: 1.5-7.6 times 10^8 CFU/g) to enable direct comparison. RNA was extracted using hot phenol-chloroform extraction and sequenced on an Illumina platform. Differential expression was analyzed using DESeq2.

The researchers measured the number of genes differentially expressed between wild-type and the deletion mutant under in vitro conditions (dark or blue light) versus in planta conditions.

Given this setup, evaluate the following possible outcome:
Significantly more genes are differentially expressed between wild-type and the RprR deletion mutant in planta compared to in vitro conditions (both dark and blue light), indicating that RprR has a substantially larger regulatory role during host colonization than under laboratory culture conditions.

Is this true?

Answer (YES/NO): YES